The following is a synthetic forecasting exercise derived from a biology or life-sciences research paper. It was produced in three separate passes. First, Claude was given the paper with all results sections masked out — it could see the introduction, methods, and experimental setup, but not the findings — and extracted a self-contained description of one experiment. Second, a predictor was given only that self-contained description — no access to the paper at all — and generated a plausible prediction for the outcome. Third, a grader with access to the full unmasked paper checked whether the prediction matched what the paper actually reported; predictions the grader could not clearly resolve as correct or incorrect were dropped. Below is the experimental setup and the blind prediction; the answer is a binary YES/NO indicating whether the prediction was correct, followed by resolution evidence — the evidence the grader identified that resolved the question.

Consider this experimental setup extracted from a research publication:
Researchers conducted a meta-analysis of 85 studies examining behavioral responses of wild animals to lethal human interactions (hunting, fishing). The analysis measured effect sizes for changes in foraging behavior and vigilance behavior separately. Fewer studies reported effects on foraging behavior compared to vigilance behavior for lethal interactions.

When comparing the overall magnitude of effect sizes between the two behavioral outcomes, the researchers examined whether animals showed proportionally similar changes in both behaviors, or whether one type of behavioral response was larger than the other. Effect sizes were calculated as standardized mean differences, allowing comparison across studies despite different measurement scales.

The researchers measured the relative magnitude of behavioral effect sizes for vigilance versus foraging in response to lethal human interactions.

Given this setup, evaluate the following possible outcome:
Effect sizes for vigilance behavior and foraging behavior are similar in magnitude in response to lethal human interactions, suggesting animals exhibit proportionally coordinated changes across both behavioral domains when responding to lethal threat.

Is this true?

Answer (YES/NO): NO